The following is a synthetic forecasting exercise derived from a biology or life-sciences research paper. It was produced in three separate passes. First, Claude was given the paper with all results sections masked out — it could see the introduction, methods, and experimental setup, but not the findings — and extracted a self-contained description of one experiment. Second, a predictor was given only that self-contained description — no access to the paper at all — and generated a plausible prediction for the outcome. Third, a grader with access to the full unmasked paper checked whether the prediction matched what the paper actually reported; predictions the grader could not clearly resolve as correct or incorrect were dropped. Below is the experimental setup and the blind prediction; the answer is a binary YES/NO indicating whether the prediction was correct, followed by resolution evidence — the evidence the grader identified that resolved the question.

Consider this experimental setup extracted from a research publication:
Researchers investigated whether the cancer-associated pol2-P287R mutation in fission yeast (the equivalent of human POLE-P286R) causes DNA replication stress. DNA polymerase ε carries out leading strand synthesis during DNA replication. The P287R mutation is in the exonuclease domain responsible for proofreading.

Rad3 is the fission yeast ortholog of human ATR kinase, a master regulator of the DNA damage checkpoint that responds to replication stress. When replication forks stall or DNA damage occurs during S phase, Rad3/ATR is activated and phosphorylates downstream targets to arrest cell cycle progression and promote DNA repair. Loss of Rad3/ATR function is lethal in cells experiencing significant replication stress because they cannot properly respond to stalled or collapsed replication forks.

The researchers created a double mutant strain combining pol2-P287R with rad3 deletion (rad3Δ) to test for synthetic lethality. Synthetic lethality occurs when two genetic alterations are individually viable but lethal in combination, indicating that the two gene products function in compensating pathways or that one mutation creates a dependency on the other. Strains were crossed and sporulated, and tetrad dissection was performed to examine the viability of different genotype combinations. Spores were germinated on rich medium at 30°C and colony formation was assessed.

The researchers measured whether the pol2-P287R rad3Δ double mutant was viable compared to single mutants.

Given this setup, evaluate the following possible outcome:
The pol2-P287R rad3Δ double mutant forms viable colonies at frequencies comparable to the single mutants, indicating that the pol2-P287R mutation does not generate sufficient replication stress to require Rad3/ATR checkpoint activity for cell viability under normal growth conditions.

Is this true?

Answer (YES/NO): NO